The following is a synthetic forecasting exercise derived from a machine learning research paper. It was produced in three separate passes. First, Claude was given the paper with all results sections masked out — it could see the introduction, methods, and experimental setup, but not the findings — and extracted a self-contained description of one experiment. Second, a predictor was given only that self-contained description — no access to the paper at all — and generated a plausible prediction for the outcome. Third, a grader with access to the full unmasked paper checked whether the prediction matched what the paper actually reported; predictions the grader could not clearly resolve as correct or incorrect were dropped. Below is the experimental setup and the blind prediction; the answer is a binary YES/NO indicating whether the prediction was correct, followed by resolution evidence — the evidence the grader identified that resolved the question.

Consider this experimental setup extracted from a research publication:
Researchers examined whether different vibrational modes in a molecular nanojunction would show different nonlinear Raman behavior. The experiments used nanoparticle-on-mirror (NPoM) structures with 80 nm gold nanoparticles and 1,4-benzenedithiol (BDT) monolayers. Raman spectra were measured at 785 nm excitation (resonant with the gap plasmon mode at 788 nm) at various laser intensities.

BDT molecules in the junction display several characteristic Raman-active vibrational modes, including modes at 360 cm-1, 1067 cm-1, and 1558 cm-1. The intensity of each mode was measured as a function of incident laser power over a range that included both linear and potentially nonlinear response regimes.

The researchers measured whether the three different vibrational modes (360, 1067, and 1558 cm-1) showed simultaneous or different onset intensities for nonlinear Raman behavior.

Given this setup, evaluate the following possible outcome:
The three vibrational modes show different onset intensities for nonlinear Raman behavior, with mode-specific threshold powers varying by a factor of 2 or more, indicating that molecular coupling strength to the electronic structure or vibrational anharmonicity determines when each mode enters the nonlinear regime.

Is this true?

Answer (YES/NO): NO